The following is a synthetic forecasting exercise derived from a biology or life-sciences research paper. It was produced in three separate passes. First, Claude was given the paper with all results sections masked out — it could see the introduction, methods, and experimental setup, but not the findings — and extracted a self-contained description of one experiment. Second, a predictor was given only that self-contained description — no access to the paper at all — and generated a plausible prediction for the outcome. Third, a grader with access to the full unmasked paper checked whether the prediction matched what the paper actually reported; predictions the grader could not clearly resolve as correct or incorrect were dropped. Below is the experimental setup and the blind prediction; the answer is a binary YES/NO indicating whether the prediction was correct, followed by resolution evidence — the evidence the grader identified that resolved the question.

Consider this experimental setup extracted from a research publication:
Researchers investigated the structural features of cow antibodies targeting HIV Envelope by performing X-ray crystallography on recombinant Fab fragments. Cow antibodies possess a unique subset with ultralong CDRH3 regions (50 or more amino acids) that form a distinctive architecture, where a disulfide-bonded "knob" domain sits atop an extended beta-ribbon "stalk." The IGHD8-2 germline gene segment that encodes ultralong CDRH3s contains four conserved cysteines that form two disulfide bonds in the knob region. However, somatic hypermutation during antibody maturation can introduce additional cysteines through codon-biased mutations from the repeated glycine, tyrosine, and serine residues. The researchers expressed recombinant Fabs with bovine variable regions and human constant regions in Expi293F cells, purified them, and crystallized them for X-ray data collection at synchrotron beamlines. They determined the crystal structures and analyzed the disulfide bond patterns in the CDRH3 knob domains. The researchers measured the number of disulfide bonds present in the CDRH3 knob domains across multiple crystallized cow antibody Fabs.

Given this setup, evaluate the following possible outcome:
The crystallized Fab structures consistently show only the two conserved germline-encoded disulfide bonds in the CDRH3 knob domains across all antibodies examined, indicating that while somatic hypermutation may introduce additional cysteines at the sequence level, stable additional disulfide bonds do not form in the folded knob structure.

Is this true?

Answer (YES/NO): NO